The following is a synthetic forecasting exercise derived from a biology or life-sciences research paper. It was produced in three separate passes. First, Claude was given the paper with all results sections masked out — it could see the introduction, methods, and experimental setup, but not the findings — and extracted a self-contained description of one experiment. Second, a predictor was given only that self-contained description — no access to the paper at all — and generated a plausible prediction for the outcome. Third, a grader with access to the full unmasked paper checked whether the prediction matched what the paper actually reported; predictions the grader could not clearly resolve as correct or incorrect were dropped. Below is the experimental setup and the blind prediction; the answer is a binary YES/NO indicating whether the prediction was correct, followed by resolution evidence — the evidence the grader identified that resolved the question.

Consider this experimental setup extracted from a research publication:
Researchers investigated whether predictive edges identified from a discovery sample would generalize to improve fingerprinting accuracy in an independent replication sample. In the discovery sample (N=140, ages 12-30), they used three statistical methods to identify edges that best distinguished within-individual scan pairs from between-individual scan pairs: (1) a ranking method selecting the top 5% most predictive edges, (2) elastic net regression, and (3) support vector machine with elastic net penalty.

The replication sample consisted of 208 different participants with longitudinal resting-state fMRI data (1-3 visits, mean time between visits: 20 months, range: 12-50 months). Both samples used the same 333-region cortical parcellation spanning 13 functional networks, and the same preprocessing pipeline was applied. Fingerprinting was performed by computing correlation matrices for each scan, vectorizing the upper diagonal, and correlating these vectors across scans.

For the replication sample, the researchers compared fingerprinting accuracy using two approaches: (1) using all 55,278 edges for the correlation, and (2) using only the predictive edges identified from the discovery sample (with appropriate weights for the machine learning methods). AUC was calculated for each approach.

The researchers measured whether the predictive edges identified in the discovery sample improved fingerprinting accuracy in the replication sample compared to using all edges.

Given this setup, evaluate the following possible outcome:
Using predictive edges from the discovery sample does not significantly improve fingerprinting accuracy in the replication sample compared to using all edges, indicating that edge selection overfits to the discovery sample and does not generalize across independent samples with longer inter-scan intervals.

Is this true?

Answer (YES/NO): NO